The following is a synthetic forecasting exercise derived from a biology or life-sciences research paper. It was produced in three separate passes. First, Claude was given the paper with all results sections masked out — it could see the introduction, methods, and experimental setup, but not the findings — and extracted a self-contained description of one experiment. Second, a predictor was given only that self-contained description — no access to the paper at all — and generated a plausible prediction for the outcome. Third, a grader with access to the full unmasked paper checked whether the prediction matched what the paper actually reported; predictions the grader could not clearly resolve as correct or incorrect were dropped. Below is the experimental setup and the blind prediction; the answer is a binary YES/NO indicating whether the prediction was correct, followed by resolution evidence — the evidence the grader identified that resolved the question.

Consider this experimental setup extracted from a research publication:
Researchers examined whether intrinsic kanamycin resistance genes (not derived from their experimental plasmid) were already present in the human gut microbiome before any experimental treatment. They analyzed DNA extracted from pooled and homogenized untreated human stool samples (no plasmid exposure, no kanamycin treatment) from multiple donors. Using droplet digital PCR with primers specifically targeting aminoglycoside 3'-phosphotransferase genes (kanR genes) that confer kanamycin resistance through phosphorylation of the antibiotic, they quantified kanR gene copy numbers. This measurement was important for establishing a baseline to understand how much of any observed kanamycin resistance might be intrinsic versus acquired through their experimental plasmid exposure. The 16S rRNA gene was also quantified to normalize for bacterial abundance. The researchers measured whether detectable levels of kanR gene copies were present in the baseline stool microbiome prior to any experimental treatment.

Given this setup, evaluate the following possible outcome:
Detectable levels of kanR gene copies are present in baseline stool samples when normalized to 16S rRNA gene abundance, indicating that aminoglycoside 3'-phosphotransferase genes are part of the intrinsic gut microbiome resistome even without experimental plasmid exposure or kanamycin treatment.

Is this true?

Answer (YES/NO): YES